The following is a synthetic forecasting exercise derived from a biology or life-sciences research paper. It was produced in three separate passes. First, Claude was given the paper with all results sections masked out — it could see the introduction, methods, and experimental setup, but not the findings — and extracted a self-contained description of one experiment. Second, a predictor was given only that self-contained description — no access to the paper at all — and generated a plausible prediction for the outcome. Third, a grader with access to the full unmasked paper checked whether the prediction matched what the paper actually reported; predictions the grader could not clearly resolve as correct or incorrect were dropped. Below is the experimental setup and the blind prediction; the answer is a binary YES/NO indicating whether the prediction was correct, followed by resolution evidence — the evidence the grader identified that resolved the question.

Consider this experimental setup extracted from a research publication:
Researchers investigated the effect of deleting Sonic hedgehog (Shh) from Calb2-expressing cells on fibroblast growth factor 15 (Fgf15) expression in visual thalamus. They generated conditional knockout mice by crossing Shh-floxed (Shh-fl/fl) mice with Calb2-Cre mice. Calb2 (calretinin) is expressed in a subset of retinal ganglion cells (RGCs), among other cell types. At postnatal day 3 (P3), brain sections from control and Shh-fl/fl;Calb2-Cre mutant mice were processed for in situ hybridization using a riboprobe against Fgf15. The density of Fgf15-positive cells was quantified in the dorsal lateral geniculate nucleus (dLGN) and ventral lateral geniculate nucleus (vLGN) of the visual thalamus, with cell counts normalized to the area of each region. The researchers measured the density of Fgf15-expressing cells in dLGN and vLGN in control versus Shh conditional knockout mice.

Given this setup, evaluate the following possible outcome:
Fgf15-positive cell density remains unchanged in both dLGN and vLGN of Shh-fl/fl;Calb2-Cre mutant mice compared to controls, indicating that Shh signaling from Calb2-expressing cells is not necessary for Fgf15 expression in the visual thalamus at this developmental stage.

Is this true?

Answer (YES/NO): NO